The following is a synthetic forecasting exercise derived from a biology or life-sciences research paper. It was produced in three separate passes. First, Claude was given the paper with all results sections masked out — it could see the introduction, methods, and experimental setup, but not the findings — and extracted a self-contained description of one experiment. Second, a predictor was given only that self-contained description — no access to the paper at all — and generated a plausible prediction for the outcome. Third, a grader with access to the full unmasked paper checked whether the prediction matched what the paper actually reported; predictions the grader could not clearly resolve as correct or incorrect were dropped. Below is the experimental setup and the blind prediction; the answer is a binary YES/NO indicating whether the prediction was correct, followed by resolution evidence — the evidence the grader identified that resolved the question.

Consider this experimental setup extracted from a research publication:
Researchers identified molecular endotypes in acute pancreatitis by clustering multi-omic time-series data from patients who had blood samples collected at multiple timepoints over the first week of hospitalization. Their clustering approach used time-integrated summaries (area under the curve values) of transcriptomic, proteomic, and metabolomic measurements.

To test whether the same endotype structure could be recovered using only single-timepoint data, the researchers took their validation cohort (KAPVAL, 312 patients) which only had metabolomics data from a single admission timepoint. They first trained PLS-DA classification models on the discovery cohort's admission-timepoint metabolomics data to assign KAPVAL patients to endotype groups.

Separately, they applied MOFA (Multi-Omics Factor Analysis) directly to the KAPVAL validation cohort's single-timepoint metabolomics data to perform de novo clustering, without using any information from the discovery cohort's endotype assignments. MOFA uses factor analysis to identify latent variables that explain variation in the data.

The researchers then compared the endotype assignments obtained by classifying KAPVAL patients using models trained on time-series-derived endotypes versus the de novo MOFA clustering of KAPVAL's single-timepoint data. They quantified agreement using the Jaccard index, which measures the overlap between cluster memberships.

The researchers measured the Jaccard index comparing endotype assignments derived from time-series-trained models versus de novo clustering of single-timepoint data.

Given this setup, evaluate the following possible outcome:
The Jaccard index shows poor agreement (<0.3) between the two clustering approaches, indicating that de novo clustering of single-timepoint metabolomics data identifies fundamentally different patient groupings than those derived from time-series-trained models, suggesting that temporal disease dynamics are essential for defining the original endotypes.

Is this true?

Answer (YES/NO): NO